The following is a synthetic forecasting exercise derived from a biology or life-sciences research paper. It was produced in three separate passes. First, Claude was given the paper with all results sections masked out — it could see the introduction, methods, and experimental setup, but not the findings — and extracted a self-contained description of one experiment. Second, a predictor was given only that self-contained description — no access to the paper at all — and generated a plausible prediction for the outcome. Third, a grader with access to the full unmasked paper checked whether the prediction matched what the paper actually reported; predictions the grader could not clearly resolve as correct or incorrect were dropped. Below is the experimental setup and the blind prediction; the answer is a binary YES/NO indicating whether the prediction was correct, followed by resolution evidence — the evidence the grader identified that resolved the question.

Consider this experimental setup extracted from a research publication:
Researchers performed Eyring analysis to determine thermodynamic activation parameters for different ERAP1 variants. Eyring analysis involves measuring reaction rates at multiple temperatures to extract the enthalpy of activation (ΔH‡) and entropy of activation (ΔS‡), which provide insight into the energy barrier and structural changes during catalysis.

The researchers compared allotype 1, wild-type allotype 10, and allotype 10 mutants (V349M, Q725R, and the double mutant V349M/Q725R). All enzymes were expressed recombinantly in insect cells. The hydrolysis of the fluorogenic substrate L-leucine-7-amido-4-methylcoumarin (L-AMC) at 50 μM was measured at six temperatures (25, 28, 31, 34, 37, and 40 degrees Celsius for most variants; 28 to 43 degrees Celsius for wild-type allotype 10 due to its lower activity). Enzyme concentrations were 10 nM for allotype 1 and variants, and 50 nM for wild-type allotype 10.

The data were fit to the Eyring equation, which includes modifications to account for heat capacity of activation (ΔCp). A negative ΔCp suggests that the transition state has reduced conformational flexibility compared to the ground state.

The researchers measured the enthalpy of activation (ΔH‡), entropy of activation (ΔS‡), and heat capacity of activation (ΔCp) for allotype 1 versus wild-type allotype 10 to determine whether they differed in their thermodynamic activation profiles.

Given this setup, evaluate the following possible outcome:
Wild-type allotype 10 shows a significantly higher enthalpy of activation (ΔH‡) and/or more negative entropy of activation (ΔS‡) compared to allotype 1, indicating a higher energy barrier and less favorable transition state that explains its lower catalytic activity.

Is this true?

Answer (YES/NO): YES